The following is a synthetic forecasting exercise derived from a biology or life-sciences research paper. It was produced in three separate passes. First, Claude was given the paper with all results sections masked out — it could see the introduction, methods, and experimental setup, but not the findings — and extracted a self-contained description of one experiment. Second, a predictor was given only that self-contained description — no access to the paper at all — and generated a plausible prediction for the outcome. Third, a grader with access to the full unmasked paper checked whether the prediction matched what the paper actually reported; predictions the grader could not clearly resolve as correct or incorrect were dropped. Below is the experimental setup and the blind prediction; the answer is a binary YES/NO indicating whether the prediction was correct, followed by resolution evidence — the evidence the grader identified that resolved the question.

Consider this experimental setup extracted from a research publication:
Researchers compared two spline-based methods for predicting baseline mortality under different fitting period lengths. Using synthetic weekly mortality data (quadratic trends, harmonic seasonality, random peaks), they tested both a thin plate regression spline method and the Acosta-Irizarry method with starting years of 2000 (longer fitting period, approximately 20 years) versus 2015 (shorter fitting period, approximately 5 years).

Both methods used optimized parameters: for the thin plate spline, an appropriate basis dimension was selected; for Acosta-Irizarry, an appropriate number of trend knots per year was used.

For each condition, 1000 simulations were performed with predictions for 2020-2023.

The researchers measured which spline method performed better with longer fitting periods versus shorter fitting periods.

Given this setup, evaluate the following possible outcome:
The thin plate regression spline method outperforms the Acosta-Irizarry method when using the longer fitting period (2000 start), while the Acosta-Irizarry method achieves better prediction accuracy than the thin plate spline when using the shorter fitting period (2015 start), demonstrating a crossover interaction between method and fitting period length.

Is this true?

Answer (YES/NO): YES